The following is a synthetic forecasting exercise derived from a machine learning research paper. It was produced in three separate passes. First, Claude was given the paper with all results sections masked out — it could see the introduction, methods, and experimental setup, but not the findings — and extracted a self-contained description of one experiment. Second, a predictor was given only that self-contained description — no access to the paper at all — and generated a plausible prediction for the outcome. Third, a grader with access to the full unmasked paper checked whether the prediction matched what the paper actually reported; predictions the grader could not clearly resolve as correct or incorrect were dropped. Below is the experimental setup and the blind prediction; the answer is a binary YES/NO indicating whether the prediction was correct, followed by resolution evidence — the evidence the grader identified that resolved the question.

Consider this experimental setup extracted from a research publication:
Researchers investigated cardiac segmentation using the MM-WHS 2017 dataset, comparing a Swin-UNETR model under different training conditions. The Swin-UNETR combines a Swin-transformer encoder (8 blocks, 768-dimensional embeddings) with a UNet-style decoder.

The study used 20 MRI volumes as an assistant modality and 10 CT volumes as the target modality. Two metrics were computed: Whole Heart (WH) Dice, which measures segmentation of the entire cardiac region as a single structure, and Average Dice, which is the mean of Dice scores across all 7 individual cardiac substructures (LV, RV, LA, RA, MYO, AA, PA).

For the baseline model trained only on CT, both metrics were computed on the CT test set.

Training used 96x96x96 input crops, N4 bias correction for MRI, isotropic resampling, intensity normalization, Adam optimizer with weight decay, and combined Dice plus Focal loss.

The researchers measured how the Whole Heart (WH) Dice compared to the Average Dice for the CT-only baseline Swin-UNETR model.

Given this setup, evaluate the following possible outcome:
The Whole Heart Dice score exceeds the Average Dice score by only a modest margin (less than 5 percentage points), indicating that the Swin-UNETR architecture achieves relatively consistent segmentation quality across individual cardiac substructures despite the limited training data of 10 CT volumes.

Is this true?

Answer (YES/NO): NO